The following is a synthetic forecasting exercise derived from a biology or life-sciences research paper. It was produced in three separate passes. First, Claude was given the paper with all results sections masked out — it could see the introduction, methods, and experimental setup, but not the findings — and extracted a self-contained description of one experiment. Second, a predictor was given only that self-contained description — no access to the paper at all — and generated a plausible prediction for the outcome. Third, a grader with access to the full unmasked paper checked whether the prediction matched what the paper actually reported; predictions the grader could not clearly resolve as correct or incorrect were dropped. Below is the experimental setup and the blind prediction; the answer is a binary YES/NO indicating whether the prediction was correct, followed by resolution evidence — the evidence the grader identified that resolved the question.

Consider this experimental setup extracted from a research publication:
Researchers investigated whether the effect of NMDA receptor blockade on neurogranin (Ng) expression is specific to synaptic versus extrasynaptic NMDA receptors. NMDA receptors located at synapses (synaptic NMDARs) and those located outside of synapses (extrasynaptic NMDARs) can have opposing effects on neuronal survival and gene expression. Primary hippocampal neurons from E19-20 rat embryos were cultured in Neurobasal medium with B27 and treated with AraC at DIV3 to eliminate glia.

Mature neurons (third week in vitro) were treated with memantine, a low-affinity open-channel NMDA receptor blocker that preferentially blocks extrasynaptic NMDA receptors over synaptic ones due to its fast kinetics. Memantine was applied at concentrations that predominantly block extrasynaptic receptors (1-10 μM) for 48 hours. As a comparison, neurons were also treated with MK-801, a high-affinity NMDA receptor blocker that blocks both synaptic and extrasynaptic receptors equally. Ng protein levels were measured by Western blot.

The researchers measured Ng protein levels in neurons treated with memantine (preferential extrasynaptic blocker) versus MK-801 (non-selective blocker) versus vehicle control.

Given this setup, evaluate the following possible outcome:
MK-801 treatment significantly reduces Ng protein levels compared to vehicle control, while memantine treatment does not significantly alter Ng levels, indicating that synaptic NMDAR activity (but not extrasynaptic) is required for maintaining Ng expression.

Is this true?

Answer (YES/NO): YES